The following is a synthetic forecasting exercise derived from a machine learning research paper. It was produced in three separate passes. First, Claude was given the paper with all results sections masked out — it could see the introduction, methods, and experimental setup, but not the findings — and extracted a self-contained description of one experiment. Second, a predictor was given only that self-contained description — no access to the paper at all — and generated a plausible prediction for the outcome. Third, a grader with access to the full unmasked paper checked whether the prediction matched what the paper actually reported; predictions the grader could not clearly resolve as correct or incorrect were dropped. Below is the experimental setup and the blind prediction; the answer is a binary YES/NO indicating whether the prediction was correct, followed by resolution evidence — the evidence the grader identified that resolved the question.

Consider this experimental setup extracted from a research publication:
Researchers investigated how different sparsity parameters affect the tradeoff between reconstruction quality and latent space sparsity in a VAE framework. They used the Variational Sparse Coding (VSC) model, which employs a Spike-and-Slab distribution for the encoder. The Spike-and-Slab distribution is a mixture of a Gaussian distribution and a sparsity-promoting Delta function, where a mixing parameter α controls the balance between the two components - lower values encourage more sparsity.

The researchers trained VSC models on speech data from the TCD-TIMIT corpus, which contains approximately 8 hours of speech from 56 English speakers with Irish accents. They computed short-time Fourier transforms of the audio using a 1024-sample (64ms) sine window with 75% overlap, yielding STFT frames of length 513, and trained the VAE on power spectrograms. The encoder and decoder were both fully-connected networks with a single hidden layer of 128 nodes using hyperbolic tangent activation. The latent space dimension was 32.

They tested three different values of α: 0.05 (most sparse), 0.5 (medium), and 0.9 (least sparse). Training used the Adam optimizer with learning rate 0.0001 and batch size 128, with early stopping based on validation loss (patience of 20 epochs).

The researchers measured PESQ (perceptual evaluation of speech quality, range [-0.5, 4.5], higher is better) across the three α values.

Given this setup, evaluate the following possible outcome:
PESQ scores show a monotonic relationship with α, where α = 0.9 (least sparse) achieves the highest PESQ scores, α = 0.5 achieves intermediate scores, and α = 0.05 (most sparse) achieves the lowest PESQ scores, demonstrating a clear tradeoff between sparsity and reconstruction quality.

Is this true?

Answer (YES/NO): NO